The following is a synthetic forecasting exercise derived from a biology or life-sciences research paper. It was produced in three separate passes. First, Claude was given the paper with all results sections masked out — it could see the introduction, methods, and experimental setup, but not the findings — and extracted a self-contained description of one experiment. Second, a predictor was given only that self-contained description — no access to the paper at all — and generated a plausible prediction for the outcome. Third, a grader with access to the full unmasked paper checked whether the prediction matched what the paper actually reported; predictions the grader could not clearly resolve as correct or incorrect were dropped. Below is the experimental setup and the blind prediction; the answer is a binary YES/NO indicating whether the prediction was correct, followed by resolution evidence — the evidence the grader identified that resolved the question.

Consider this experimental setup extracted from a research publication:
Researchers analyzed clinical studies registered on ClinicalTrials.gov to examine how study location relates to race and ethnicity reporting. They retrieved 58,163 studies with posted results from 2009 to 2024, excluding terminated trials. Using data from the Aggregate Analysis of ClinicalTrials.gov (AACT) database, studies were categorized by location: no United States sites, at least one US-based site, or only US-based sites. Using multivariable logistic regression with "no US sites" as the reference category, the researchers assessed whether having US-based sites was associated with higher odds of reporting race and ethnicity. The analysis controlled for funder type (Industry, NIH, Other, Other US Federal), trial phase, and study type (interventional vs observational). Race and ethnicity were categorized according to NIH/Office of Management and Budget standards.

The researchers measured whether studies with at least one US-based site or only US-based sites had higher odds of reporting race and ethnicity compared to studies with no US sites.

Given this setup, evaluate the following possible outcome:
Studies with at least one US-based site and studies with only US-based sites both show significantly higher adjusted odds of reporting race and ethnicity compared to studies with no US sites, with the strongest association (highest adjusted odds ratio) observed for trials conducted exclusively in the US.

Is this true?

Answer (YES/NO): NO